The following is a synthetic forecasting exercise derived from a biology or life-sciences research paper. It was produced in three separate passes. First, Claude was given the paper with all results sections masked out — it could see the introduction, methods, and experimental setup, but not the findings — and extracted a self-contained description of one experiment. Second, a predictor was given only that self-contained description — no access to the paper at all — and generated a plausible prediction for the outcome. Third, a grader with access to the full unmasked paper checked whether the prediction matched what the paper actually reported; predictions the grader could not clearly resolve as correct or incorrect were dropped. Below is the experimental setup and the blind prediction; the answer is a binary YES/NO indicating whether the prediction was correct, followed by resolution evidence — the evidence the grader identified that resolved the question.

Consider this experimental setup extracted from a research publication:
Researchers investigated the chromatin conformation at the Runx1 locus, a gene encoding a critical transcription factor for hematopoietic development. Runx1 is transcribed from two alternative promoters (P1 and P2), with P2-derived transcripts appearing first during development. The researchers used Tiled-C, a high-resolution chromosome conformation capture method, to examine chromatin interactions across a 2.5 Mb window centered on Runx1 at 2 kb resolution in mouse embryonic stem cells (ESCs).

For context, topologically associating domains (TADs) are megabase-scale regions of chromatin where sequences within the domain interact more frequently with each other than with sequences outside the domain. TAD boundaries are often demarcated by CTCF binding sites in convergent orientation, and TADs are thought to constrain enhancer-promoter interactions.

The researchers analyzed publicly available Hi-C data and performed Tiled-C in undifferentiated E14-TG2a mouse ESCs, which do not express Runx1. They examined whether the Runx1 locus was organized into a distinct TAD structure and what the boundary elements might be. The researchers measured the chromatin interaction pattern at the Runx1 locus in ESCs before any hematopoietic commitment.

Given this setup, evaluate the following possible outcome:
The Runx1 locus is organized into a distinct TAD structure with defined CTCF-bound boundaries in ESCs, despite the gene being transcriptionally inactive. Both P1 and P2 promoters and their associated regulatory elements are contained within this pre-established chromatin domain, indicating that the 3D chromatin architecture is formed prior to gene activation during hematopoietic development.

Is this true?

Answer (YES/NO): YES